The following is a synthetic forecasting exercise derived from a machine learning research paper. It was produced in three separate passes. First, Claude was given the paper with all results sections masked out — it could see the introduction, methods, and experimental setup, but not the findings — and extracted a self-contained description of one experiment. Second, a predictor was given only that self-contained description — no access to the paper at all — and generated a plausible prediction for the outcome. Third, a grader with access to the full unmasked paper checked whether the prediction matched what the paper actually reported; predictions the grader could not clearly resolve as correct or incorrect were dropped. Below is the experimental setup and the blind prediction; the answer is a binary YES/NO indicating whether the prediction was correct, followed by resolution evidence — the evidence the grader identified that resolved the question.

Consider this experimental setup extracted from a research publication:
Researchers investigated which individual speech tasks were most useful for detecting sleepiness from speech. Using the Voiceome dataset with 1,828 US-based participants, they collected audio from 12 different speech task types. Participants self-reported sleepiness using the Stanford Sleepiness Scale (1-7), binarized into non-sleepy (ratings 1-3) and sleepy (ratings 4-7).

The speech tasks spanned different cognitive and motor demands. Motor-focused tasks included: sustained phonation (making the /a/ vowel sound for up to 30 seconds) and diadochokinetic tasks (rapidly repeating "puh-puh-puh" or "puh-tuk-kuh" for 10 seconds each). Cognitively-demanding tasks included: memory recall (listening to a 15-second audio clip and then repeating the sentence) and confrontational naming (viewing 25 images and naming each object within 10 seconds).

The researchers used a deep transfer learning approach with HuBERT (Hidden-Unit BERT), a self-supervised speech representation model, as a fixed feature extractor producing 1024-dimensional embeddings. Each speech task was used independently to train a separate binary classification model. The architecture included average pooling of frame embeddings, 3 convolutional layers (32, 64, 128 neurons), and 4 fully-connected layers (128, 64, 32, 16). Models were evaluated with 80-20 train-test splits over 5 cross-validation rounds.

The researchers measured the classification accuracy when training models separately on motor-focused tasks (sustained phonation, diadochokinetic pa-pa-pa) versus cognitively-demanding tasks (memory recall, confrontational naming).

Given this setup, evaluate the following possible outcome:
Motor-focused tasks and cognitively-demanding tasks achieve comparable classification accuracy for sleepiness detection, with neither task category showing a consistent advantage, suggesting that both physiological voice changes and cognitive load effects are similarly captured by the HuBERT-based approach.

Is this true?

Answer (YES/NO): NO